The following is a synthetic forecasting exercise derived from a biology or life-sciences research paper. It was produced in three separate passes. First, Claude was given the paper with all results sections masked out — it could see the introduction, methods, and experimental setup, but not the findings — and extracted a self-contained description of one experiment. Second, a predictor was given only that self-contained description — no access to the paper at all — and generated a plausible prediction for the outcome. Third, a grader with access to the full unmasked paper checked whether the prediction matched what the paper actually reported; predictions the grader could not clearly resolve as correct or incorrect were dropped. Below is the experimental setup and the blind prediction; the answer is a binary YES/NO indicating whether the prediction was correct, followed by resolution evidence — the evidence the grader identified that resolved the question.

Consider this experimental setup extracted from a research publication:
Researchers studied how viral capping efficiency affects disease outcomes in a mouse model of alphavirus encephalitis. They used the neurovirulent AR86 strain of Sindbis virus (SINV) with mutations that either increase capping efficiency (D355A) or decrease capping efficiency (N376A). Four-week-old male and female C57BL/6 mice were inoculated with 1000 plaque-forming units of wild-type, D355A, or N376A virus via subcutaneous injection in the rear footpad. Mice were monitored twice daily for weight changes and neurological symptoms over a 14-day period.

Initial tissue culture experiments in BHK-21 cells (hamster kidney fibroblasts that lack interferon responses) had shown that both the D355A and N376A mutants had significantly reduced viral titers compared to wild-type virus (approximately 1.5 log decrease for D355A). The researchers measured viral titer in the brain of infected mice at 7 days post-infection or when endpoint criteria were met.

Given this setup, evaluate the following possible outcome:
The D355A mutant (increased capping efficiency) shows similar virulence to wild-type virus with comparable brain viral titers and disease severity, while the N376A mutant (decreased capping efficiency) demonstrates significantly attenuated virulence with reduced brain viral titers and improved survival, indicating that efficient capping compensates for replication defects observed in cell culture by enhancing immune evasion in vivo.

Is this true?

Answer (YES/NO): NO